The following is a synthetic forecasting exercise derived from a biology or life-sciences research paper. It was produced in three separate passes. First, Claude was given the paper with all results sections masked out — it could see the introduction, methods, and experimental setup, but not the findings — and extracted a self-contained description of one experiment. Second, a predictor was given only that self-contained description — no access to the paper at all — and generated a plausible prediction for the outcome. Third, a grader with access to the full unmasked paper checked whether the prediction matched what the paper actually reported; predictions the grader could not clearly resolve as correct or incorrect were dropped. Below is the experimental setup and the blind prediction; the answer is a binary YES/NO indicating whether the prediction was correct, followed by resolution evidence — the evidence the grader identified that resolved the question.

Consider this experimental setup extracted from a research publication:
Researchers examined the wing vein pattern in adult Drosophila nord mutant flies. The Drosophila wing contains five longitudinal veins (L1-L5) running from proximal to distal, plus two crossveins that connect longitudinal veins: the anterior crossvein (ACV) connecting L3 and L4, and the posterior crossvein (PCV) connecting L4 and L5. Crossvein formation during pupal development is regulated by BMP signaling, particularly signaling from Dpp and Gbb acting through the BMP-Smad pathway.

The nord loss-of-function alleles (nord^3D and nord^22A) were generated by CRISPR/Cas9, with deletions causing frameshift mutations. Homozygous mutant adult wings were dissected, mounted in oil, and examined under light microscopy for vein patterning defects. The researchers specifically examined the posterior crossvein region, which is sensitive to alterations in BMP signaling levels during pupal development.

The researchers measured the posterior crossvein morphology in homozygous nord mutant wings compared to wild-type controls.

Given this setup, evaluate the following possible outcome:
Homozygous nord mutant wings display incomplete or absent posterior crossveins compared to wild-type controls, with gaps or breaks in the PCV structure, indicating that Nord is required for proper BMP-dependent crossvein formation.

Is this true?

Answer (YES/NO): NO